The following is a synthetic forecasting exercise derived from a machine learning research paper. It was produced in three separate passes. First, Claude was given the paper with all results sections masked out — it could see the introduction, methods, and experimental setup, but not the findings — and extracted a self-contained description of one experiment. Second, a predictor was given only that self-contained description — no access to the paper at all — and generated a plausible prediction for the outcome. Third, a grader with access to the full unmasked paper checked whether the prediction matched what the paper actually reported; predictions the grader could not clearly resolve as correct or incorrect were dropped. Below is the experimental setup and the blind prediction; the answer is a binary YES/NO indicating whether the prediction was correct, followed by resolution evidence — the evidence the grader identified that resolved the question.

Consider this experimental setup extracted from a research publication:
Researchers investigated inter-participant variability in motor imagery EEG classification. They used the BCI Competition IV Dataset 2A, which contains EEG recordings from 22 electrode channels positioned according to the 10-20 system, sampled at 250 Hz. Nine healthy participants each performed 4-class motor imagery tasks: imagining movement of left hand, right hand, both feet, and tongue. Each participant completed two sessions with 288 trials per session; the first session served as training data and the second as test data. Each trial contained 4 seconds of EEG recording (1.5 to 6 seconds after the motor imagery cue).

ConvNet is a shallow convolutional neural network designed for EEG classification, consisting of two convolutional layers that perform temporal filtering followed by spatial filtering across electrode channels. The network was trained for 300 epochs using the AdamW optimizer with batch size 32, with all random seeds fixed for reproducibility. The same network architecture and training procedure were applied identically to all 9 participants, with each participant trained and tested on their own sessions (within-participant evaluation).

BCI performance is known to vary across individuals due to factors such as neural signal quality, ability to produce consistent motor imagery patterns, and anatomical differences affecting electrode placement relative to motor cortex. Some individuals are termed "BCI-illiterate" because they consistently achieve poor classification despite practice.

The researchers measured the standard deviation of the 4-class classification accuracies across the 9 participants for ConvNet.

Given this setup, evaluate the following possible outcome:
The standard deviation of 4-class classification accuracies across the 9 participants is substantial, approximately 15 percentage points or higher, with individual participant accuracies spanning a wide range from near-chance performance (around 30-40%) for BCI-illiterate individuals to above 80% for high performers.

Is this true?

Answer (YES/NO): NO